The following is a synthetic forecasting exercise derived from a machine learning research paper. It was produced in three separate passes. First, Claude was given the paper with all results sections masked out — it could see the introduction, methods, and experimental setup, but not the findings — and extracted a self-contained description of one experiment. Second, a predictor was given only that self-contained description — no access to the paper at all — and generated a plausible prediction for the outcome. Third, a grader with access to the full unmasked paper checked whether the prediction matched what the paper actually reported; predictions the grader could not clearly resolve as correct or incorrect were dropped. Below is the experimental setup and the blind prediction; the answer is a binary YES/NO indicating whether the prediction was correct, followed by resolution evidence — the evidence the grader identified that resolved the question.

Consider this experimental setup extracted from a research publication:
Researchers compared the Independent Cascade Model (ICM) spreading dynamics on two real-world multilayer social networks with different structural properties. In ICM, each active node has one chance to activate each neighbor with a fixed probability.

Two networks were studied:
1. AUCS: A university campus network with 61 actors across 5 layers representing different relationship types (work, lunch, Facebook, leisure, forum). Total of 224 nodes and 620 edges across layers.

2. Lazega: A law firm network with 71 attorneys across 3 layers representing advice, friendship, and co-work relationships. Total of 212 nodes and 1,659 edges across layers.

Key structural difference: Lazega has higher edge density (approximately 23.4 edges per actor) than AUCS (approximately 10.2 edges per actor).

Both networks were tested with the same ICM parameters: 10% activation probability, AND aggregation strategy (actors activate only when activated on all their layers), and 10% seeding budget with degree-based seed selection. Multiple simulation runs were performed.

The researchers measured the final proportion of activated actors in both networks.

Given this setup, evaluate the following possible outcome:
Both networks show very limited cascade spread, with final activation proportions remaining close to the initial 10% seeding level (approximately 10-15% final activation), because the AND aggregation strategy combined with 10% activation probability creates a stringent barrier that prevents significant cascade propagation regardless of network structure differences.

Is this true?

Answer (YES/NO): NO